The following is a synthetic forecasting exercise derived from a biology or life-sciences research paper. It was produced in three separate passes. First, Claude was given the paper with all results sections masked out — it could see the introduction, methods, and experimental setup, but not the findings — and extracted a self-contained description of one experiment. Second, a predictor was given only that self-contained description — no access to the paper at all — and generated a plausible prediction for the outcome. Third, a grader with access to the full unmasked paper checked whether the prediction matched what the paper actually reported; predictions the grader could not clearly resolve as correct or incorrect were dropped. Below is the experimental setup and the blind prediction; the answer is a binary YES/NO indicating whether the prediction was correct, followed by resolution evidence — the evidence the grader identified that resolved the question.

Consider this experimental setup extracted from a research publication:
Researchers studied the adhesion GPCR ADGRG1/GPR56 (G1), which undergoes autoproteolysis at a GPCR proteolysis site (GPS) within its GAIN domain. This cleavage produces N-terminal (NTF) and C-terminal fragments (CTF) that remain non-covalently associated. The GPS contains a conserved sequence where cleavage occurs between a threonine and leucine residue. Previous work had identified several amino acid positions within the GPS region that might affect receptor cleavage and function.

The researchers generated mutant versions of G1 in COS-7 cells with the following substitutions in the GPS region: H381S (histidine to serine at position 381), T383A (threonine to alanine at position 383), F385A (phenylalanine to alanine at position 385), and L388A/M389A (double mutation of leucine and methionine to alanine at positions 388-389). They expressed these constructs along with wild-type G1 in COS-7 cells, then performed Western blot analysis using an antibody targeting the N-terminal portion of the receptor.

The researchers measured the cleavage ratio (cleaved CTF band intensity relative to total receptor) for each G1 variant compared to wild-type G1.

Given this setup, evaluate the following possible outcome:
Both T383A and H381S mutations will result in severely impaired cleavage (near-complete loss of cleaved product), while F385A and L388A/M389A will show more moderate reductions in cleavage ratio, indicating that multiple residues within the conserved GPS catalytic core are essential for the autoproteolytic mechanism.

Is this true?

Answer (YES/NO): NO